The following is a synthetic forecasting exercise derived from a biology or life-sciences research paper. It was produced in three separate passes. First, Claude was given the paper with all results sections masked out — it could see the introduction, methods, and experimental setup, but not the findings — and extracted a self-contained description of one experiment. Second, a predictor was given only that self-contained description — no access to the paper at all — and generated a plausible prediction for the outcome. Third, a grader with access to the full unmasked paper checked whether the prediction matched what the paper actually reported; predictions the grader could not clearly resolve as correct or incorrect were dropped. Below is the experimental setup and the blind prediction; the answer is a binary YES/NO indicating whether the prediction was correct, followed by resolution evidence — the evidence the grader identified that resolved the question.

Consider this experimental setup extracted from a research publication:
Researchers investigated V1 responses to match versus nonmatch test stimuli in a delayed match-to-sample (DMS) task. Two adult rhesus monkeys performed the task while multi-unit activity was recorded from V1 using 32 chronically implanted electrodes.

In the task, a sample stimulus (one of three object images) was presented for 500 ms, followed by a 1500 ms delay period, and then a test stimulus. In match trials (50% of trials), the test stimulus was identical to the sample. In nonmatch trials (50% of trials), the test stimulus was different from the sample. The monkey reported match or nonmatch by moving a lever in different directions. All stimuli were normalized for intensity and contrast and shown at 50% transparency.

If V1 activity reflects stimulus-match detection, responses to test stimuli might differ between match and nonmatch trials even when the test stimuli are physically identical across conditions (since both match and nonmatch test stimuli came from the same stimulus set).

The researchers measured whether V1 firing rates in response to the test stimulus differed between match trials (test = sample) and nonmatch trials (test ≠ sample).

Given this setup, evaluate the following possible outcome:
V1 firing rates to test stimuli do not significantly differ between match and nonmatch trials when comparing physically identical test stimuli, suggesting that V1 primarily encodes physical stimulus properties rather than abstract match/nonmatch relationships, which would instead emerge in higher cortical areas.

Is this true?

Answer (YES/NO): YES